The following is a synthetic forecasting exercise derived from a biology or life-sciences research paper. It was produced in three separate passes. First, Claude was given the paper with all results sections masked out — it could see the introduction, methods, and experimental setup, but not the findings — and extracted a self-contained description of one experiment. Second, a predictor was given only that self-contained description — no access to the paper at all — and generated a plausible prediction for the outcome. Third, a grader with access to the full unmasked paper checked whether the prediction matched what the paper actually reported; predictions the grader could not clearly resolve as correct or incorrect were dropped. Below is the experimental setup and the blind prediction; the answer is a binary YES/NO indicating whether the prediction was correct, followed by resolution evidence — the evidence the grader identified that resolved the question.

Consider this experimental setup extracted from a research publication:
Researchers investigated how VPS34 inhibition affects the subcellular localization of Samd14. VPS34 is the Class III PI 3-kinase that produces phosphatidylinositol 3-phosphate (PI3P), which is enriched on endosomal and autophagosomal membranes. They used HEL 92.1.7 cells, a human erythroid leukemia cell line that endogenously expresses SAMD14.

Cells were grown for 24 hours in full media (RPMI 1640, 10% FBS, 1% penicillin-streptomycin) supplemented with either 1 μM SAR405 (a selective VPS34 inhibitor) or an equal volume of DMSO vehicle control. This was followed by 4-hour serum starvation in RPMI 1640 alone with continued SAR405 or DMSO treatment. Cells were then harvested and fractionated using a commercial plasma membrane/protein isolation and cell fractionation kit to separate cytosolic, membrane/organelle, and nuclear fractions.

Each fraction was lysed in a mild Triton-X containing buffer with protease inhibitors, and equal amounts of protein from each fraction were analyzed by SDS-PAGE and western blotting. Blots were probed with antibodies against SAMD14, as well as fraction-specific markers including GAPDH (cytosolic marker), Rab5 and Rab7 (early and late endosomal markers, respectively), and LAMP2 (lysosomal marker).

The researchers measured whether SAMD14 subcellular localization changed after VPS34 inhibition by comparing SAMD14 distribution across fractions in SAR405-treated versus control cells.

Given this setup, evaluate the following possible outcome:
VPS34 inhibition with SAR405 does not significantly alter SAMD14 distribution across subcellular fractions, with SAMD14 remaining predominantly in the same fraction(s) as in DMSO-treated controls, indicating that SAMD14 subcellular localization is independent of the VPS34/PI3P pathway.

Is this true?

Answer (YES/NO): NO